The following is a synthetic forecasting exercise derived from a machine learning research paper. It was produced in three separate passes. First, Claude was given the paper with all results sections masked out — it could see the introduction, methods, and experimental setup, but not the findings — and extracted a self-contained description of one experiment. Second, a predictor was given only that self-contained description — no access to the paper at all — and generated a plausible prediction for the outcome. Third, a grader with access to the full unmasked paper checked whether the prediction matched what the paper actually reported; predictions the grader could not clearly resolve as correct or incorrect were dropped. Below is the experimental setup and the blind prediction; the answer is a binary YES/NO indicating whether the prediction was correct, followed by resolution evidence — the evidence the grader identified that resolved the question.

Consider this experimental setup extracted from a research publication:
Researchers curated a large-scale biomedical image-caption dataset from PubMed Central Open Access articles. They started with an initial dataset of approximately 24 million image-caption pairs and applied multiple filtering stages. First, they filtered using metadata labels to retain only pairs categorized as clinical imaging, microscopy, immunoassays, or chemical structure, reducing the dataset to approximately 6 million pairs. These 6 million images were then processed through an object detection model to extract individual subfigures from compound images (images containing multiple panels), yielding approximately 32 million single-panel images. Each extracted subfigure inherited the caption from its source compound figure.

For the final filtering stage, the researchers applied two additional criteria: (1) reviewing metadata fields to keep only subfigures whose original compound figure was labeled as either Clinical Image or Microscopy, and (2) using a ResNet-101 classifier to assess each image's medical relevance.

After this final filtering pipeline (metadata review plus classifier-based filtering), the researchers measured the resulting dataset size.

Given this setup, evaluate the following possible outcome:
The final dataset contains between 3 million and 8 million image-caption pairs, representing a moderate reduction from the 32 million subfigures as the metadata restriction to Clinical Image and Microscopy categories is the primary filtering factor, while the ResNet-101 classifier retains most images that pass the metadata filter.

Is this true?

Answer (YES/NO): NO